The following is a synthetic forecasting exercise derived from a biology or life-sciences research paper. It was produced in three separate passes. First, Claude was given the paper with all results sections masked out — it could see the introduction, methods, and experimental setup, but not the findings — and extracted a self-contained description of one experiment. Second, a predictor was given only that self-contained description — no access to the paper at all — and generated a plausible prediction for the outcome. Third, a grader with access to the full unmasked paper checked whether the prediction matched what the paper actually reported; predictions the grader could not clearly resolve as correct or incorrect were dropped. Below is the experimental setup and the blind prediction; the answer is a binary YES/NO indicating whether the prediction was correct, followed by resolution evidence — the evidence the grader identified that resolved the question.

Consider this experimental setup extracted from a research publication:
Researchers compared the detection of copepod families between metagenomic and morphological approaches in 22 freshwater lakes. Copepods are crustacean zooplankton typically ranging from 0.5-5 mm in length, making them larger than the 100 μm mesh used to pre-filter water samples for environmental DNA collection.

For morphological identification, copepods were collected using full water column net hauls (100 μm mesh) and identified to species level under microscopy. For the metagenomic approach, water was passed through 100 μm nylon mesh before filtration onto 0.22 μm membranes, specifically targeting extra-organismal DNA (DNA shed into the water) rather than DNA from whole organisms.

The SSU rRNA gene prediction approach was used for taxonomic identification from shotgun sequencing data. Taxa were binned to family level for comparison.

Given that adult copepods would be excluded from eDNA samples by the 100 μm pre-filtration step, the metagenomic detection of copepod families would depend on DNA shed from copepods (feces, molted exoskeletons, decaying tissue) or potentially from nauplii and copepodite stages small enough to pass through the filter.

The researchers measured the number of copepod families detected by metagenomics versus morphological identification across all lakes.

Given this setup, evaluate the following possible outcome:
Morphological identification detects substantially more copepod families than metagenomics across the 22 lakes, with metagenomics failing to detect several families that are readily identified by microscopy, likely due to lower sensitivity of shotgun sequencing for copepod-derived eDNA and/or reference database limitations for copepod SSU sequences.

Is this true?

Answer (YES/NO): NO